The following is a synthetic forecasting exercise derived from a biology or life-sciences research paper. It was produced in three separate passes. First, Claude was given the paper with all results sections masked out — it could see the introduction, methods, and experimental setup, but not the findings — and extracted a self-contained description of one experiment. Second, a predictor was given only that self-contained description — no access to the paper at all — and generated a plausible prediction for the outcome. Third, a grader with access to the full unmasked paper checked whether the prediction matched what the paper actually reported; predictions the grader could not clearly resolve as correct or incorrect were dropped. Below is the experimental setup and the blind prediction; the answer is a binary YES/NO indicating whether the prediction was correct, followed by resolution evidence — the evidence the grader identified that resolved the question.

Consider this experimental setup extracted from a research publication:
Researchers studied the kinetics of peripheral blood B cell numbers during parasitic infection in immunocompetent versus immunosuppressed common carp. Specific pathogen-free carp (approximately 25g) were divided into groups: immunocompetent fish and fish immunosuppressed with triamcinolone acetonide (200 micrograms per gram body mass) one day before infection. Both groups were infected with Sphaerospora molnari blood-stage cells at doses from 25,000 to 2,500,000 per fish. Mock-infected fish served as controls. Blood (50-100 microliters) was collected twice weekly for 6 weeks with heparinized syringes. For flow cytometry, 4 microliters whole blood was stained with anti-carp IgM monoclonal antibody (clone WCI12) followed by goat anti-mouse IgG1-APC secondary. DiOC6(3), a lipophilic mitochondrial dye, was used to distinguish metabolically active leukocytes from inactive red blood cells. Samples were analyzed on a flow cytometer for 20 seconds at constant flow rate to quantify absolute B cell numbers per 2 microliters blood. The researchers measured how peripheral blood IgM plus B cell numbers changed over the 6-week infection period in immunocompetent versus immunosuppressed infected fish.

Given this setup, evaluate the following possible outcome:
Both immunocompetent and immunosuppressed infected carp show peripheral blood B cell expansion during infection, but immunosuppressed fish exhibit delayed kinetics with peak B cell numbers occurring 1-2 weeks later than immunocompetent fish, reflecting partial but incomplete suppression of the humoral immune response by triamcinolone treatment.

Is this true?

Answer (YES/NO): NO